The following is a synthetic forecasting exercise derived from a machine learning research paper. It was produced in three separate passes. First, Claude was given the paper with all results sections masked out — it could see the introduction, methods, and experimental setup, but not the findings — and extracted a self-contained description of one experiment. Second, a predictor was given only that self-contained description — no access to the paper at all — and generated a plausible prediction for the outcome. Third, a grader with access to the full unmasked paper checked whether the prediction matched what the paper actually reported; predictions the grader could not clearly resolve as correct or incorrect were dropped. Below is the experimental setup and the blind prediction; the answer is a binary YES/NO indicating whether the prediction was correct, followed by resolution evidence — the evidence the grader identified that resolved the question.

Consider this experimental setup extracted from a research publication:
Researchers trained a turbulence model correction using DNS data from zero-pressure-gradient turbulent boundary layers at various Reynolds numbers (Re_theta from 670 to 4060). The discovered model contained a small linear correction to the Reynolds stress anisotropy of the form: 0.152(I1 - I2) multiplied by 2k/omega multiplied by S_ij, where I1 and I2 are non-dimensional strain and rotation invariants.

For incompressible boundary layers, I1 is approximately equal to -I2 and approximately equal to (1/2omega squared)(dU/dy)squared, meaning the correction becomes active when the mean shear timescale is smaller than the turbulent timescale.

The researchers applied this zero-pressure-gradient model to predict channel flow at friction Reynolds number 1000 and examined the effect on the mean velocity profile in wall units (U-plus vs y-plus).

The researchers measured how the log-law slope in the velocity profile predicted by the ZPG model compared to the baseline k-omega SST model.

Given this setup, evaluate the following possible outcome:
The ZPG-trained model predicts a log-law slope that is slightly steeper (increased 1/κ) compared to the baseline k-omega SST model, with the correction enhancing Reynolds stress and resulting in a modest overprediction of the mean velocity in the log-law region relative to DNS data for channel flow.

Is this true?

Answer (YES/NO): NO